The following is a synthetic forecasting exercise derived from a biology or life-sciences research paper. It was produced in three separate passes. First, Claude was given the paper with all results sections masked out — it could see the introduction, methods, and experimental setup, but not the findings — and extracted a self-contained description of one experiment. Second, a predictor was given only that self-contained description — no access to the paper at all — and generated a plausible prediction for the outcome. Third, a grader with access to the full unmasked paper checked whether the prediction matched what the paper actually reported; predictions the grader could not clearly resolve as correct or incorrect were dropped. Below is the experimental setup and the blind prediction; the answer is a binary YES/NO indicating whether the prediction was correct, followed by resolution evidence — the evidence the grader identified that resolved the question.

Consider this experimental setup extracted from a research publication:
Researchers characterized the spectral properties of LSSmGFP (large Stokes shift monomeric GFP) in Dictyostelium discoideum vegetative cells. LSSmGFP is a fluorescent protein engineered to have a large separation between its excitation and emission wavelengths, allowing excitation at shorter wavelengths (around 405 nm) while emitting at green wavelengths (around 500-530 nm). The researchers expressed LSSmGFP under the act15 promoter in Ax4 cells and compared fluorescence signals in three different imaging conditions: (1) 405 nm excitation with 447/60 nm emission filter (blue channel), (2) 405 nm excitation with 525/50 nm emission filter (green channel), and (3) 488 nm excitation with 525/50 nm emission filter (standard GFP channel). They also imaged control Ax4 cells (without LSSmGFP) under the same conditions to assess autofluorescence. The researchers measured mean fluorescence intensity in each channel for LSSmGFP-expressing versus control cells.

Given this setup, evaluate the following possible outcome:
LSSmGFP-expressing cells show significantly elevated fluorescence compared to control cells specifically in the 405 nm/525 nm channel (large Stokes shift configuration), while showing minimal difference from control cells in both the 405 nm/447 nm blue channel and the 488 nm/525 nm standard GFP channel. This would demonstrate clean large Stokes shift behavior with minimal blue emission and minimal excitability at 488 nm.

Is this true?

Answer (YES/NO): YES